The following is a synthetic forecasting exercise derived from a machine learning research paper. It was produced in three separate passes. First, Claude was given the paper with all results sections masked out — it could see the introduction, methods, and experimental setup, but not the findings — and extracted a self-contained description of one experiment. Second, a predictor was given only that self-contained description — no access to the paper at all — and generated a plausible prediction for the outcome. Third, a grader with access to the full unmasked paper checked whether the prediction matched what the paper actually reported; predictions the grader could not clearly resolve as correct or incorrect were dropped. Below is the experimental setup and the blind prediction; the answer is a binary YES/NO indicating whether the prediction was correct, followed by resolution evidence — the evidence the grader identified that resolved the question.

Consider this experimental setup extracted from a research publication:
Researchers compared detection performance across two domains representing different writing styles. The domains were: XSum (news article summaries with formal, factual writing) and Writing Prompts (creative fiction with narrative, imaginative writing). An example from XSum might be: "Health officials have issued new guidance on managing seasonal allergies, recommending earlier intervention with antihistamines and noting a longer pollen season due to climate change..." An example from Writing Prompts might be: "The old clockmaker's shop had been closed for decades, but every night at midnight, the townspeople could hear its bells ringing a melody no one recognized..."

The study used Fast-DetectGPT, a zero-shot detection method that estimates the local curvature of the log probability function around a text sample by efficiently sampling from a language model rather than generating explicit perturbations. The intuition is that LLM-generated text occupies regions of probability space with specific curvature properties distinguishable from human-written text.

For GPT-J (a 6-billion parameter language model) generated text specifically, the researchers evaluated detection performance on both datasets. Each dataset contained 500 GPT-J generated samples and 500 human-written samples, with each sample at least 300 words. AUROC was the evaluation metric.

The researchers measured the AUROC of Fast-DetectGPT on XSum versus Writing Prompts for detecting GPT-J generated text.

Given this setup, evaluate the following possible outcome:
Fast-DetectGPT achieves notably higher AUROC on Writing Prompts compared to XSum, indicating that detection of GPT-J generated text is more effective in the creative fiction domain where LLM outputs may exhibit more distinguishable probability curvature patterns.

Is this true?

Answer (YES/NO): YES